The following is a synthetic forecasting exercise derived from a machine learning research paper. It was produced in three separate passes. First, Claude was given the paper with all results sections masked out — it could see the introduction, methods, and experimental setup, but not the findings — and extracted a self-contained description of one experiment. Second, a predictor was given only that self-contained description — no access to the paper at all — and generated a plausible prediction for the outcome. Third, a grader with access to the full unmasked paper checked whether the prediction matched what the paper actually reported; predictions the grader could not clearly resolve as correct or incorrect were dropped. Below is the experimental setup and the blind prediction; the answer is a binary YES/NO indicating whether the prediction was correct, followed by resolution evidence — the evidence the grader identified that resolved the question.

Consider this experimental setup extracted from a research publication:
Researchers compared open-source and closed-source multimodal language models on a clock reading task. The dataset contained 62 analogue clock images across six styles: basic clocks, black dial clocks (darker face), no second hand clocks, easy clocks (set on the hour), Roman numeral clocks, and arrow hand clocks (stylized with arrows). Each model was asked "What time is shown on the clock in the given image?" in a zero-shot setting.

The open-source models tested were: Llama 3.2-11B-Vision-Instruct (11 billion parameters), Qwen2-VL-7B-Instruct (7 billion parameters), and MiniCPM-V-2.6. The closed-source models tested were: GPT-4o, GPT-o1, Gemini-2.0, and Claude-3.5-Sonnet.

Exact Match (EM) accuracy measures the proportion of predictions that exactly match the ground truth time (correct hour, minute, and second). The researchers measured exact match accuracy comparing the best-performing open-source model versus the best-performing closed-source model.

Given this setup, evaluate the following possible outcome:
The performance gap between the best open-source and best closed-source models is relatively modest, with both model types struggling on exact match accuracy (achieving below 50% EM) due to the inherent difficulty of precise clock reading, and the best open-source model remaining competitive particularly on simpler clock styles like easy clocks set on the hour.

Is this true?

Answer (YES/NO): NO